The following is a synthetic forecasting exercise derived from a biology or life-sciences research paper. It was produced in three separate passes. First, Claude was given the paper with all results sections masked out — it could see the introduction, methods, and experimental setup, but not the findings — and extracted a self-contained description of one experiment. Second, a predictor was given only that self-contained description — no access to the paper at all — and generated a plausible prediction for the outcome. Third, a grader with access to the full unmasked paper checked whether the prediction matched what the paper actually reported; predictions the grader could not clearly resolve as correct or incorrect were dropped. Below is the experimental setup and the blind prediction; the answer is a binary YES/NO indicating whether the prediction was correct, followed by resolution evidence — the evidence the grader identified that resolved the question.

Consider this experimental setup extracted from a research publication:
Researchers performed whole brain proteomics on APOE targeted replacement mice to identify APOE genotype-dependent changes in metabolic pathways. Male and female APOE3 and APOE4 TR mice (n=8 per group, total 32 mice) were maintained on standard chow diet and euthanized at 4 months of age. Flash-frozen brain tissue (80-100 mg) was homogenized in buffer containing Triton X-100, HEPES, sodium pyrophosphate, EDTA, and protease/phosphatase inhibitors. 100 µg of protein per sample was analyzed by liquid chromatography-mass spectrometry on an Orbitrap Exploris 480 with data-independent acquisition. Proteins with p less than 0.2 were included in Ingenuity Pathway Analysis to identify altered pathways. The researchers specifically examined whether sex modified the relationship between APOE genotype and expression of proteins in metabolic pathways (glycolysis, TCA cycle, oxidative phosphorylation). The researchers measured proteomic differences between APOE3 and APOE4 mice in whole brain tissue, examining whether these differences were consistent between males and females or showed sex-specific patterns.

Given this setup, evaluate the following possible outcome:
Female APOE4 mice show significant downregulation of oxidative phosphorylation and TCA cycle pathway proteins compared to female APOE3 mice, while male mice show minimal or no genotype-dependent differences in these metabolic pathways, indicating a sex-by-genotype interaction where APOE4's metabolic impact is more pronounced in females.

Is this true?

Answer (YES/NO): NO